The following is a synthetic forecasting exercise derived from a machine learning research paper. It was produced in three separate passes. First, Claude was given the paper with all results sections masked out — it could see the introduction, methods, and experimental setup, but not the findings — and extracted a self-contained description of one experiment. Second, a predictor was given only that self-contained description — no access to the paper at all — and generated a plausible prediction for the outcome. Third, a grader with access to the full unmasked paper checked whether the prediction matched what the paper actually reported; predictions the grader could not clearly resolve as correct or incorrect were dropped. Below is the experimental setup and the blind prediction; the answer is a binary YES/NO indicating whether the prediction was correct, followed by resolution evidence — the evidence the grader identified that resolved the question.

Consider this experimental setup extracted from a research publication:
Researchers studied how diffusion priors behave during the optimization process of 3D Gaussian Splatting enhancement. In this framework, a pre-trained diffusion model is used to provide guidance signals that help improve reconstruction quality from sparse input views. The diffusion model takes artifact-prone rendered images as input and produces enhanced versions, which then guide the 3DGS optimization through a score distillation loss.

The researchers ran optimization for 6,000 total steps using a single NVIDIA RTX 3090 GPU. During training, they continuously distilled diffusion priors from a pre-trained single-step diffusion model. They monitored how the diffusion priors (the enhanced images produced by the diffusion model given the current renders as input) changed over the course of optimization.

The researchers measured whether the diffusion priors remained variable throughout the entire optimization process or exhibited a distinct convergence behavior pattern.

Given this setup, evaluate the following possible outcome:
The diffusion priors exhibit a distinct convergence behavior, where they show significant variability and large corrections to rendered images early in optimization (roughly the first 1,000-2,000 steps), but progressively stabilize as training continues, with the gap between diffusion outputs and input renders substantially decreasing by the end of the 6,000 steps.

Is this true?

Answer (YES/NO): YES